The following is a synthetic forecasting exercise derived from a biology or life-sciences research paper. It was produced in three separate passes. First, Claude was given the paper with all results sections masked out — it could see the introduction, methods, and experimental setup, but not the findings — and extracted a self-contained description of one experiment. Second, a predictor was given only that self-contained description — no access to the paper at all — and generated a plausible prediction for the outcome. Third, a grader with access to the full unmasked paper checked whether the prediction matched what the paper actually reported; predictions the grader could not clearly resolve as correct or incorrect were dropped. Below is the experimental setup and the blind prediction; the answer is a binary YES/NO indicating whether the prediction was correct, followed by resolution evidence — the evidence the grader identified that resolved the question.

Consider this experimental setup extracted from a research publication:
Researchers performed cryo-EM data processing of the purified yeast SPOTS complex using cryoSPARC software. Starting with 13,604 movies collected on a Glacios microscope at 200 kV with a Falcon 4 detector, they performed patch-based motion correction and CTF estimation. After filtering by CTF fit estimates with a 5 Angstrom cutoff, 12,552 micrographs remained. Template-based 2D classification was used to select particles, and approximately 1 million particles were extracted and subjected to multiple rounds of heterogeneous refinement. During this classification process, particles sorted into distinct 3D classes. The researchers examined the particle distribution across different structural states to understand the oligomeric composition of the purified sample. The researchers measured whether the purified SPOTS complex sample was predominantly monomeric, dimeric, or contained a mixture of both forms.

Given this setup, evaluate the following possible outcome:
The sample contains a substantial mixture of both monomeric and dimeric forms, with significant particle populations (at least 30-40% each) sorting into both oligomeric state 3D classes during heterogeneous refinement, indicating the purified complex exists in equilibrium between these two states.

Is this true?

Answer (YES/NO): NO